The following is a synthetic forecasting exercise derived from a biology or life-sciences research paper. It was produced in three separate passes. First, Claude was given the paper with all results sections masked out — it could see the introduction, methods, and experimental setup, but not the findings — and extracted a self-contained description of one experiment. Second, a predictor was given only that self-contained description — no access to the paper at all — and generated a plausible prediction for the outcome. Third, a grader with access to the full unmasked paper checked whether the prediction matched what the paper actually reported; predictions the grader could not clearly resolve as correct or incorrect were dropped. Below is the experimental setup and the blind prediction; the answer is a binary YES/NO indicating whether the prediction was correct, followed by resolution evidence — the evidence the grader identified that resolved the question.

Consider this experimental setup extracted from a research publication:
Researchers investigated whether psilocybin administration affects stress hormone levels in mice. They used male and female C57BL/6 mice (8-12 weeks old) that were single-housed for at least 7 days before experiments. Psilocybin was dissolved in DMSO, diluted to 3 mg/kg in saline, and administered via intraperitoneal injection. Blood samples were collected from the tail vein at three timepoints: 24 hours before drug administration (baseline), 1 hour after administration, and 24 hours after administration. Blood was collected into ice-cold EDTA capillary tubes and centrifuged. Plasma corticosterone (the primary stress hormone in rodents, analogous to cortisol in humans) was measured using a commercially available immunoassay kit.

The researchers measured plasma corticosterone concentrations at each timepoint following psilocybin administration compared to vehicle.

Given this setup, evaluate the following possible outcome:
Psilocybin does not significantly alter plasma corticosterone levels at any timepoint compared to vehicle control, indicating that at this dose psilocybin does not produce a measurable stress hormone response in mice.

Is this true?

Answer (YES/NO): NO